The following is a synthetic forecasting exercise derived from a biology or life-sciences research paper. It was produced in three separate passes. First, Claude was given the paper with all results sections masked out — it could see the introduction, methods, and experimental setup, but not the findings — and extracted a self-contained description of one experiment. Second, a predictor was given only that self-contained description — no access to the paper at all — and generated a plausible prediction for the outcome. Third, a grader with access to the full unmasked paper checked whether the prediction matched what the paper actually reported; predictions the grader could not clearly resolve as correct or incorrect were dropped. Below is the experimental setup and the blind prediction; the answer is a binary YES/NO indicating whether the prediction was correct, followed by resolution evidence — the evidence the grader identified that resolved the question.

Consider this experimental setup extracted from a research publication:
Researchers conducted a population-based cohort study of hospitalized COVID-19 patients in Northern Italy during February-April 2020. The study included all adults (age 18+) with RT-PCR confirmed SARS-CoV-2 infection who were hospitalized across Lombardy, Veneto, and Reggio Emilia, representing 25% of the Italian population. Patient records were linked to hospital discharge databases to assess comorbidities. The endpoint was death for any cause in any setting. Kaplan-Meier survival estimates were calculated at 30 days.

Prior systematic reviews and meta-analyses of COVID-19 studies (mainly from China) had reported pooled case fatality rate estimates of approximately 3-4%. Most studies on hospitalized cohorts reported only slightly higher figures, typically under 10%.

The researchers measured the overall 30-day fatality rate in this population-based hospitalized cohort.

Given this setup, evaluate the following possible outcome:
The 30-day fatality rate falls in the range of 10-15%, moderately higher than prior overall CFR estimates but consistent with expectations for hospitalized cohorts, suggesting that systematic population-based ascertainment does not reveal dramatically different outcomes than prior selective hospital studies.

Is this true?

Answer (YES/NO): NO